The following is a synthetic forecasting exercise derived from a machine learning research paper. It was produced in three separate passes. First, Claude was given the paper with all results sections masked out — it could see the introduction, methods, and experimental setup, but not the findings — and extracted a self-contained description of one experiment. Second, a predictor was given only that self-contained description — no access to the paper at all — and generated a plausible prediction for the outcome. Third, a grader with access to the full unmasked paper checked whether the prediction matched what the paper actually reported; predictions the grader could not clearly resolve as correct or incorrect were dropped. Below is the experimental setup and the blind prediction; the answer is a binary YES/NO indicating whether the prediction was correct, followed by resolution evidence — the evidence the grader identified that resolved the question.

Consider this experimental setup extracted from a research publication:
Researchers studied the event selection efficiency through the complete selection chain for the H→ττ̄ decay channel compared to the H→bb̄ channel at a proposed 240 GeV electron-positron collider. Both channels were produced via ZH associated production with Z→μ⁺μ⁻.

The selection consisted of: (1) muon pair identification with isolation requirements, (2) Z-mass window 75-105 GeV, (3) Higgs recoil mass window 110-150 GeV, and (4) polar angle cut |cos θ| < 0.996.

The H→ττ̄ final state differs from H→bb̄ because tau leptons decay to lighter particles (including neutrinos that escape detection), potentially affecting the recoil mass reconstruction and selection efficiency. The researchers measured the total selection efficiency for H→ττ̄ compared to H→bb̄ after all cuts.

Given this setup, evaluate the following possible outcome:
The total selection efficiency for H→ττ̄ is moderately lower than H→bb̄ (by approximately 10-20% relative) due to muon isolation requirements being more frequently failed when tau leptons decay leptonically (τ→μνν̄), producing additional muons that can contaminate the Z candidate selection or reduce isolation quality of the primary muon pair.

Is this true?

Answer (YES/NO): NO